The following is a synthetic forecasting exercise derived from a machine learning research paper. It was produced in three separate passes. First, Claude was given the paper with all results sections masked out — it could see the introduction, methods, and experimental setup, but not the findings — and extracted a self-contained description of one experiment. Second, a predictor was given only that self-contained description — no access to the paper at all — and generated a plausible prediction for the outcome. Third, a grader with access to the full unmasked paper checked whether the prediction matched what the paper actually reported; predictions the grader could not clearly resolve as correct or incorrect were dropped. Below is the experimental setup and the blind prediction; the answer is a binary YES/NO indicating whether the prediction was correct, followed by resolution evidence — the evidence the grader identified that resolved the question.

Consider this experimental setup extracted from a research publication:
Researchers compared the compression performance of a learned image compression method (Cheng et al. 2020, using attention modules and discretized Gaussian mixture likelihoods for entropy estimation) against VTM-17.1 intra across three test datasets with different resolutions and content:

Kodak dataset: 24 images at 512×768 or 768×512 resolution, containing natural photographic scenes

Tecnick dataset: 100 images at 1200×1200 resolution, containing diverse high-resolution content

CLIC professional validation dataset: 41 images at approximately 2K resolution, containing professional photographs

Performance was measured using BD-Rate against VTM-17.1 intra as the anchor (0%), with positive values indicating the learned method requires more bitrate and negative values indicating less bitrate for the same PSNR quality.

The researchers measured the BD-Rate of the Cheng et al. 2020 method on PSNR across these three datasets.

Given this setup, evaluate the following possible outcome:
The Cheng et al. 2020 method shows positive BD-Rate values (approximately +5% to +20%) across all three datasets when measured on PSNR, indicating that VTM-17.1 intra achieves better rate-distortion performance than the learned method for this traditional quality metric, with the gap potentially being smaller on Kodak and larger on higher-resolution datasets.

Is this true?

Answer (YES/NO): NO